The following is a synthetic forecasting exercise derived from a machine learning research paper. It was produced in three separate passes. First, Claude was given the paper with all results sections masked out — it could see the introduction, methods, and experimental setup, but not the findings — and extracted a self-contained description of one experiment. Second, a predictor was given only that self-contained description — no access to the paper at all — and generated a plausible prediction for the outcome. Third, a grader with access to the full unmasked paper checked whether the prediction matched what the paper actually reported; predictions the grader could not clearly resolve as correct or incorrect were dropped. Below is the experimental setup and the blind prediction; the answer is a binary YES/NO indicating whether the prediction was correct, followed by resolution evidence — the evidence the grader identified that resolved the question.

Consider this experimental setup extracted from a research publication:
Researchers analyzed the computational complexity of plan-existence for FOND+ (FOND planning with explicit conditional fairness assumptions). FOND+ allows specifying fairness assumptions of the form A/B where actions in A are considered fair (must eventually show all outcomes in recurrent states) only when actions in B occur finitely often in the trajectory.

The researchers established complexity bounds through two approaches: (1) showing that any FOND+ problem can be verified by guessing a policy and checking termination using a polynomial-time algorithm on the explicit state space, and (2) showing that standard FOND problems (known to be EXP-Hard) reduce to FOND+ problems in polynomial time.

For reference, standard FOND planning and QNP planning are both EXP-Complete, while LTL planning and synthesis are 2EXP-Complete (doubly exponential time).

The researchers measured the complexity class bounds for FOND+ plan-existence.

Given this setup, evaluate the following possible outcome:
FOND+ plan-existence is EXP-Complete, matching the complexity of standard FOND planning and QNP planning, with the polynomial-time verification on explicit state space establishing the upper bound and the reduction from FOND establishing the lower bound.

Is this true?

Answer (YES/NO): NO